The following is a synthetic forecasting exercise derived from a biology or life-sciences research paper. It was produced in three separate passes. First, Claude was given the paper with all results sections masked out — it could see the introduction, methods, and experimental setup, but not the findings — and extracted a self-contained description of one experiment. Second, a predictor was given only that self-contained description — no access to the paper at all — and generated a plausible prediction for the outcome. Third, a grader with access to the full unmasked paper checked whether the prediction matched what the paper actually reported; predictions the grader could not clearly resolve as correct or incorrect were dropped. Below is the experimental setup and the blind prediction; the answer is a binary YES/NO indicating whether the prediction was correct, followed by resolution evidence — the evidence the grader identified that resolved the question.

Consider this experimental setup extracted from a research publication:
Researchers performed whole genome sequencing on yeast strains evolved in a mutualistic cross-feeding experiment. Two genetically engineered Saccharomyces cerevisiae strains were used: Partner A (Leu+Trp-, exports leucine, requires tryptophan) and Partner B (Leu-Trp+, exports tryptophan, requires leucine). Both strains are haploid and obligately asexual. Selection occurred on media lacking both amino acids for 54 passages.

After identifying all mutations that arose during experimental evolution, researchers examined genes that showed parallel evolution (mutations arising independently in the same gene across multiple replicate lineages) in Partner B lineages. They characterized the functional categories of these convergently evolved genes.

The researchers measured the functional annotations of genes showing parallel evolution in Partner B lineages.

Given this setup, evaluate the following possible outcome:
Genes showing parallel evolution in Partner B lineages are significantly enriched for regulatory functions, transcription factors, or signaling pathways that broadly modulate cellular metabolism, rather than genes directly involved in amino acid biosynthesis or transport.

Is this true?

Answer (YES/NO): NO